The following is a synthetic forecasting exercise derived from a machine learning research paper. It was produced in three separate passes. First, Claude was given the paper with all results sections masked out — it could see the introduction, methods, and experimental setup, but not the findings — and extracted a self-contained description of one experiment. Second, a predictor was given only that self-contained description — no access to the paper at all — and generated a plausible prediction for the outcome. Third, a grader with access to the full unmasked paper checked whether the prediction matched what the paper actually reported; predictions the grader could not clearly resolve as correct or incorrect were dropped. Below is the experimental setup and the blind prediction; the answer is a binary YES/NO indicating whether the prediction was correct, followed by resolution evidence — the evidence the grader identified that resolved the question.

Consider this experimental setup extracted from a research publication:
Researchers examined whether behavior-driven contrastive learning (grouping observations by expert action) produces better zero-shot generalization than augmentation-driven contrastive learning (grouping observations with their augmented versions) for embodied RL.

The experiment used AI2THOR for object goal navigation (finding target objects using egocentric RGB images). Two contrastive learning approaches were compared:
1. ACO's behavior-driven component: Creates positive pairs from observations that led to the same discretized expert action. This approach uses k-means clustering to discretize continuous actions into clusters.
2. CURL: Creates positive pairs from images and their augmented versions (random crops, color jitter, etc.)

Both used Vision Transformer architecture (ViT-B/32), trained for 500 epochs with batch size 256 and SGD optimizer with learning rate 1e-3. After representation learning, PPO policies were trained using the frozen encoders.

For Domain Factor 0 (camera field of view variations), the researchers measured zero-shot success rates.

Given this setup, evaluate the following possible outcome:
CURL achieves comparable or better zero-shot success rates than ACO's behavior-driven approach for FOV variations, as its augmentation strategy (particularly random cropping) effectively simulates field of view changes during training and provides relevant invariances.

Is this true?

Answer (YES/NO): NO